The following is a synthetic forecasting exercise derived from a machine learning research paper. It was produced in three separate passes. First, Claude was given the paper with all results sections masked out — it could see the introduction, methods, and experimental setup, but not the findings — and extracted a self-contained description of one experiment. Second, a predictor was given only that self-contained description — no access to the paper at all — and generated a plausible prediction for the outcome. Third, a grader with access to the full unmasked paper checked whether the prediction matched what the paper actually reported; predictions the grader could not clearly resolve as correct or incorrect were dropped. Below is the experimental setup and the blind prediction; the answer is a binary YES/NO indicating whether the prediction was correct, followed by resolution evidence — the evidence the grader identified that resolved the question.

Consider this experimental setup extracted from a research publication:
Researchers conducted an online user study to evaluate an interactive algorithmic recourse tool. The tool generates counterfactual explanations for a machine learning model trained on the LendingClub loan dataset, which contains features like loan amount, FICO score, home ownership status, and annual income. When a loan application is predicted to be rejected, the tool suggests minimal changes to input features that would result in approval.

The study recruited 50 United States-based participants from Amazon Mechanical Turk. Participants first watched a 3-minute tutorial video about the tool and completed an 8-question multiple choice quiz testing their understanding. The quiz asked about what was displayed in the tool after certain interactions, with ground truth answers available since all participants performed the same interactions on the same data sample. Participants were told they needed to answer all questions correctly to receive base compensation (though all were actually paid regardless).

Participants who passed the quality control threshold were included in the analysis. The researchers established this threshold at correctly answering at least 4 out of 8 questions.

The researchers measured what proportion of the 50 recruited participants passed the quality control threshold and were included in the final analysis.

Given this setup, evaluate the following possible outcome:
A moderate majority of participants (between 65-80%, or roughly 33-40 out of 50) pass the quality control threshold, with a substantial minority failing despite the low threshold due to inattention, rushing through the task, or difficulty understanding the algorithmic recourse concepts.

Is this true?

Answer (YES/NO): NO